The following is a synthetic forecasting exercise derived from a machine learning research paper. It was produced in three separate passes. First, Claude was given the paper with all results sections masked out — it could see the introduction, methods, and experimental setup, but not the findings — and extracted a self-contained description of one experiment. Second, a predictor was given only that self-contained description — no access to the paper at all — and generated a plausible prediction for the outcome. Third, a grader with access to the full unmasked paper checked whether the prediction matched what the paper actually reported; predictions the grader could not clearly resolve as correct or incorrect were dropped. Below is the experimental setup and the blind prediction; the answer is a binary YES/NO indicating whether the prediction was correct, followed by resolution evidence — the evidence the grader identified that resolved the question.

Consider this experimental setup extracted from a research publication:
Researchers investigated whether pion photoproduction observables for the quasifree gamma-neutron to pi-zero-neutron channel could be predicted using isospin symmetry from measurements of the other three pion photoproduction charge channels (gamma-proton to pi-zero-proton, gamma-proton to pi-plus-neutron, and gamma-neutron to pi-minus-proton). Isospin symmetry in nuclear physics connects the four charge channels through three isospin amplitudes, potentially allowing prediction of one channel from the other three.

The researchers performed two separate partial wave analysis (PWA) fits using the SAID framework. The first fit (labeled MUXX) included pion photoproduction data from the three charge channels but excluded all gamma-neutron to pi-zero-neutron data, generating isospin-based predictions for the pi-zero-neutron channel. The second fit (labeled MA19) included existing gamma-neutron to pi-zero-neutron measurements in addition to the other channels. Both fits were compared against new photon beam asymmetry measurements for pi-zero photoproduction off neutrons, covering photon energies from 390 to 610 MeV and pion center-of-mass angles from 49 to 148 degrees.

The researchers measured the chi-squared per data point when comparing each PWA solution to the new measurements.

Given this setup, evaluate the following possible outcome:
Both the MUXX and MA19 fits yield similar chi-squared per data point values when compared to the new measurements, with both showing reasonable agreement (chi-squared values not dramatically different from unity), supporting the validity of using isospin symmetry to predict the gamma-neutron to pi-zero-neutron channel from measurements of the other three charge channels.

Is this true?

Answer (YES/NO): NO